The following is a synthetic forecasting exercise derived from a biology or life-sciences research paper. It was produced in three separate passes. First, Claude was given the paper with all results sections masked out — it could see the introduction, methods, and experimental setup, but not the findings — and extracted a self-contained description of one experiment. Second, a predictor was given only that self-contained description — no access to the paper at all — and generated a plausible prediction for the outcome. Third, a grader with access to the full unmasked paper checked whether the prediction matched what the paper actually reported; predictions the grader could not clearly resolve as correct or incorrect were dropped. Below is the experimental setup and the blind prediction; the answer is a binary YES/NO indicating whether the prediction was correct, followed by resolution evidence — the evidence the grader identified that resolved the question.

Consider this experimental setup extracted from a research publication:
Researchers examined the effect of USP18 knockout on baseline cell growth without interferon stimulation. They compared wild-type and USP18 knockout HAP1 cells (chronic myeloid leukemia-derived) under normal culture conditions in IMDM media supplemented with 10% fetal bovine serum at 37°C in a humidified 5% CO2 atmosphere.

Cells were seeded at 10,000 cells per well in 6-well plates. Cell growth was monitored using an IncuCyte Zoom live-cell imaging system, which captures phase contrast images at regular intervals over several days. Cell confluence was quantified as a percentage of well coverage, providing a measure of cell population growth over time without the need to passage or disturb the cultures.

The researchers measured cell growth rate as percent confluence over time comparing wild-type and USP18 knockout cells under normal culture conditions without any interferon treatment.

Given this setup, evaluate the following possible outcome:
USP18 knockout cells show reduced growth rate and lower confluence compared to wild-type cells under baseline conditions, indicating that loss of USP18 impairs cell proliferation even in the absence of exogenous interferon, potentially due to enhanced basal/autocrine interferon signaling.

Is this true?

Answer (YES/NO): NO